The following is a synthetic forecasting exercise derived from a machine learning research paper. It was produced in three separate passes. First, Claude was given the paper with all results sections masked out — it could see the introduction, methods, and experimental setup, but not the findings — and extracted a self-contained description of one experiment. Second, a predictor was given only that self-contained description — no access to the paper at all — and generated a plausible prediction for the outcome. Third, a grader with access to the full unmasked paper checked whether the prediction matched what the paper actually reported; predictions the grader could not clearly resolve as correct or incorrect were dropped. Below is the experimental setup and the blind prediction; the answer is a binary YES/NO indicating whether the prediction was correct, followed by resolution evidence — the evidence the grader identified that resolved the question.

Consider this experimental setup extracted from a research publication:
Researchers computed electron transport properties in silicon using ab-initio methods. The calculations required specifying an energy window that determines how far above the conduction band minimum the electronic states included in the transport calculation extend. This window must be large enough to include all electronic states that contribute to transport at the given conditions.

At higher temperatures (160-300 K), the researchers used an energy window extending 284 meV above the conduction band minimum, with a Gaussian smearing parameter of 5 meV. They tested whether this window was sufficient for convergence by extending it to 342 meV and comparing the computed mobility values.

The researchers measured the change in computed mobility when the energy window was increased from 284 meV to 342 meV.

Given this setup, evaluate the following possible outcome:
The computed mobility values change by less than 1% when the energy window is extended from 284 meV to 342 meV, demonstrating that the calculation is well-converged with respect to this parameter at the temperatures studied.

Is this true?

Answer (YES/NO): YES